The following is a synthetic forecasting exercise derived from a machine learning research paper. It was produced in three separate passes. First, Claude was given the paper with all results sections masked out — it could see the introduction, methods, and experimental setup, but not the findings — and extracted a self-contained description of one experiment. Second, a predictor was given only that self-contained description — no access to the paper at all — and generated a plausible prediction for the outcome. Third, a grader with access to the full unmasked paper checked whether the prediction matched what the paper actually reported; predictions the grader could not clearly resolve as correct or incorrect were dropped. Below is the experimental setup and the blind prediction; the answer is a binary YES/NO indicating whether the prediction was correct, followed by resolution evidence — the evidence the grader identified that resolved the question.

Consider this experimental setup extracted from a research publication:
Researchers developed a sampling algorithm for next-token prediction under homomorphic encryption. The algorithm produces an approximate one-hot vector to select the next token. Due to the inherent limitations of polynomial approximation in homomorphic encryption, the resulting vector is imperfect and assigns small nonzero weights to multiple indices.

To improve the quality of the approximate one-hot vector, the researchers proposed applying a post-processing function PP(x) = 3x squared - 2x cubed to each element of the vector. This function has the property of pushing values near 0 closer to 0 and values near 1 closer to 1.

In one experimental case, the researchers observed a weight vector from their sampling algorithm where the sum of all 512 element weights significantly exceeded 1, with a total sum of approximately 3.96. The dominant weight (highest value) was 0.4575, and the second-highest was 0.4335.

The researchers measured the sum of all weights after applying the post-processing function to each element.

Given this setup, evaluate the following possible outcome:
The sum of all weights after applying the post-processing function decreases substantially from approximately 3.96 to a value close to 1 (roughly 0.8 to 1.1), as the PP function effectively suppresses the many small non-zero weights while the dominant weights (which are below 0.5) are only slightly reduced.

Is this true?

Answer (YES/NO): YES